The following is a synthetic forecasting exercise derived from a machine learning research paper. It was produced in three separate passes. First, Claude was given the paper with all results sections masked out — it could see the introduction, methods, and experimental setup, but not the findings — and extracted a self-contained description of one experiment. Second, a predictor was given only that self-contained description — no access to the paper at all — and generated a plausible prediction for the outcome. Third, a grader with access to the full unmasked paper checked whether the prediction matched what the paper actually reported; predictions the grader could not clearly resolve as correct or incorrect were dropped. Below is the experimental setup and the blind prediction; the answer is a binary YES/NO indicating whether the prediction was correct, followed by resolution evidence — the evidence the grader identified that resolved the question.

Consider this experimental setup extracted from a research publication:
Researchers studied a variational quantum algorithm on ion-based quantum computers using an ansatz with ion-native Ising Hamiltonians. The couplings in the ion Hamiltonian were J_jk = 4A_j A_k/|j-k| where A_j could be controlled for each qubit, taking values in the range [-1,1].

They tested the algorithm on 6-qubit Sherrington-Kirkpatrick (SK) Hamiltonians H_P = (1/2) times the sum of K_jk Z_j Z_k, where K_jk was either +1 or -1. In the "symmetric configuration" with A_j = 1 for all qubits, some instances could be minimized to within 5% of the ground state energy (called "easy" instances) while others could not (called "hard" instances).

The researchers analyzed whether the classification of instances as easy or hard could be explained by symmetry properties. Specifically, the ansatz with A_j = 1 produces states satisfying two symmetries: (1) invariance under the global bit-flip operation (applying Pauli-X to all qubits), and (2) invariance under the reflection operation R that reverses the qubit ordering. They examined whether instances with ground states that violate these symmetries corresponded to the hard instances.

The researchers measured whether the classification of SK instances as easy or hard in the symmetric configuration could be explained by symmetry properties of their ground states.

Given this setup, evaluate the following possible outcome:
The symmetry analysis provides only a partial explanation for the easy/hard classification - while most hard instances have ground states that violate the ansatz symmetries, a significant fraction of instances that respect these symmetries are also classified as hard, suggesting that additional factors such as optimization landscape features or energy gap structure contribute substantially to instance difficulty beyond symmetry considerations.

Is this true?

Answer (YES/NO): NO